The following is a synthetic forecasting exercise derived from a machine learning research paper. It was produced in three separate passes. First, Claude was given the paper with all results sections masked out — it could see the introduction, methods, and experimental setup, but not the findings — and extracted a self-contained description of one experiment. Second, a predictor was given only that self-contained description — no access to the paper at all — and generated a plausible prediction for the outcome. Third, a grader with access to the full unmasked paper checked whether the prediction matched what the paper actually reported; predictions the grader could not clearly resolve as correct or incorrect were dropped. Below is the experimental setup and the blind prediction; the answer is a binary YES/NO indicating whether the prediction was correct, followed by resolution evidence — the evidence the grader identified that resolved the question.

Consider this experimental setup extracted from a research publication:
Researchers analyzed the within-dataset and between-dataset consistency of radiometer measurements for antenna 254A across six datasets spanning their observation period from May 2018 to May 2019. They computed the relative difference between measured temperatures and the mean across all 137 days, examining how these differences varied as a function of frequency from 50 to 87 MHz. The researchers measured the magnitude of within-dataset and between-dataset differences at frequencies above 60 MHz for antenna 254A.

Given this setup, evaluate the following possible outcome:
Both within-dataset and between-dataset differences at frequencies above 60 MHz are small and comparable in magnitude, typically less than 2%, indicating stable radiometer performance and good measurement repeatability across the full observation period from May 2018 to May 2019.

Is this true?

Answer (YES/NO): NO